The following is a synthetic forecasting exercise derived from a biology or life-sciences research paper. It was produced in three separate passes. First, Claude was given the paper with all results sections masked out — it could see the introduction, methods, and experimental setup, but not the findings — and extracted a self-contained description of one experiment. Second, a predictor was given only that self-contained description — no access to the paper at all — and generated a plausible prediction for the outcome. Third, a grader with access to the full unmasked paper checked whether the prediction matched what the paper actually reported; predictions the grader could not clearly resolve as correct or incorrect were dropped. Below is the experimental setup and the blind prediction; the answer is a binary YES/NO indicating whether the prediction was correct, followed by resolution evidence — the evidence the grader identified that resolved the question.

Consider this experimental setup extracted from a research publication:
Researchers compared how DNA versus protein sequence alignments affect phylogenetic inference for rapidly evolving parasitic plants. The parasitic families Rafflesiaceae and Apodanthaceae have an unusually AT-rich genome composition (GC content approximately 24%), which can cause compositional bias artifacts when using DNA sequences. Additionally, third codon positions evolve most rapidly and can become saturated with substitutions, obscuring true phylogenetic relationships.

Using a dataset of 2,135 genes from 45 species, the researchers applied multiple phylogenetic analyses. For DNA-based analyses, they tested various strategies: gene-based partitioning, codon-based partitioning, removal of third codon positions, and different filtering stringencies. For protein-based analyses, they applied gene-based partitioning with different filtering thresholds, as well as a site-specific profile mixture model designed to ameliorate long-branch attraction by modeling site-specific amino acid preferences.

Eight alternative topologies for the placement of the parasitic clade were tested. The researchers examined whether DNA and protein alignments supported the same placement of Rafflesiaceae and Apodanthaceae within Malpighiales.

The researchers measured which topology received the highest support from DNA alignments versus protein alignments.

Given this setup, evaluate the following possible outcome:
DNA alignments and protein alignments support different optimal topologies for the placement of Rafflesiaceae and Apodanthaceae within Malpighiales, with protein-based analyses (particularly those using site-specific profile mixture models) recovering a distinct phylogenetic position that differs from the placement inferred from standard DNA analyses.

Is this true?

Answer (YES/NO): YES